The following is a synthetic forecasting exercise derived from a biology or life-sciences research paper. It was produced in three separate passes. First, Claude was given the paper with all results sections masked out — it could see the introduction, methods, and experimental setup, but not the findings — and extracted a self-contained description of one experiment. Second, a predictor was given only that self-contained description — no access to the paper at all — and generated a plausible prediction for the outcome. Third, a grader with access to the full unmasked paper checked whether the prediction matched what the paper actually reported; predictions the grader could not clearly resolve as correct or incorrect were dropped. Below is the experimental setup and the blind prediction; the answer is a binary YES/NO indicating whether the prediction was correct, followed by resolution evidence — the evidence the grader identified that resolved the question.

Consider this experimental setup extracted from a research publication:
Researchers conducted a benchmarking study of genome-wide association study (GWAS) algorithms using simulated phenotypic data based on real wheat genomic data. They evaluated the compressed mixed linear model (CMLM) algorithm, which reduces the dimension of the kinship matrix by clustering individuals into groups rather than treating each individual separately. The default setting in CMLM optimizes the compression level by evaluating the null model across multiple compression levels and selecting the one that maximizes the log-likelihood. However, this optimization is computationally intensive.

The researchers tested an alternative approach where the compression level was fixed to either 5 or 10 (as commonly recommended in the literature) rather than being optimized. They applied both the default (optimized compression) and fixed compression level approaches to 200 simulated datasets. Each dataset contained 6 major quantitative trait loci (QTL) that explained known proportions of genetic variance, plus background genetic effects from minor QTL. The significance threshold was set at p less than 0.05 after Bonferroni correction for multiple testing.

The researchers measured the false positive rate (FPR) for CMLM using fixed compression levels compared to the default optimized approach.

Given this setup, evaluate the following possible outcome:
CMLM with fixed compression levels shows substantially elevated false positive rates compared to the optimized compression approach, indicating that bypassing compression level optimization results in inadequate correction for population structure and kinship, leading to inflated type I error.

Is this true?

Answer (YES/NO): YES